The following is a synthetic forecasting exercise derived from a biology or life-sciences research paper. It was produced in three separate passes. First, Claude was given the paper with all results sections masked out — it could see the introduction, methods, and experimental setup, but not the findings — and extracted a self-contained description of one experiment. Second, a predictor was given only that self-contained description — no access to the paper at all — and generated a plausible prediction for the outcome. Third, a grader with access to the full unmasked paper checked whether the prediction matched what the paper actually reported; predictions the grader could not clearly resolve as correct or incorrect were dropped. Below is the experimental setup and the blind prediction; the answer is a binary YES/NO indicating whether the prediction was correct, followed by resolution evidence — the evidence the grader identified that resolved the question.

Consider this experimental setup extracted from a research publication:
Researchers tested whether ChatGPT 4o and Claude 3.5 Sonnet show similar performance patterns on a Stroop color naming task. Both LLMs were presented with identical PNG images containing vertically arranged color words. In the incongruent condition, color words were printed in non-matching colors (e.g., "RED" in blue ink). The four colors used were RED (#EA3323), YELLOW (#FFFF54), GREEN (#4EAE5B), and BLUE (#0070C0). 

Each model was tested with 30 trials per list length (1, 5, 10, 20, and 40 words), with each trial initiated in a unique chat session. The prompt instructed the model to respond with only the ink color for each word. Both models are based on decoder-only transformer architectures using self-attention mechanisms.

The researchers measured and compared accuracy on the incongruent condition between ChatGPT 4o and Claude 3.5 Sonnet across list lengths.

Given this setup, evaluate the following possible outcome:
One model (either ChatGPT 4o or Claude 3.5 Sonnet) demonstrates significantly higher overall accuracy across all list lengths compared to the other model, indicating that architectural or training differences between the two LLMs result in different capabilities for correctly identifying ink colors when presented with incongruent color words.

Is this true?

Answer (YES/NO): NO